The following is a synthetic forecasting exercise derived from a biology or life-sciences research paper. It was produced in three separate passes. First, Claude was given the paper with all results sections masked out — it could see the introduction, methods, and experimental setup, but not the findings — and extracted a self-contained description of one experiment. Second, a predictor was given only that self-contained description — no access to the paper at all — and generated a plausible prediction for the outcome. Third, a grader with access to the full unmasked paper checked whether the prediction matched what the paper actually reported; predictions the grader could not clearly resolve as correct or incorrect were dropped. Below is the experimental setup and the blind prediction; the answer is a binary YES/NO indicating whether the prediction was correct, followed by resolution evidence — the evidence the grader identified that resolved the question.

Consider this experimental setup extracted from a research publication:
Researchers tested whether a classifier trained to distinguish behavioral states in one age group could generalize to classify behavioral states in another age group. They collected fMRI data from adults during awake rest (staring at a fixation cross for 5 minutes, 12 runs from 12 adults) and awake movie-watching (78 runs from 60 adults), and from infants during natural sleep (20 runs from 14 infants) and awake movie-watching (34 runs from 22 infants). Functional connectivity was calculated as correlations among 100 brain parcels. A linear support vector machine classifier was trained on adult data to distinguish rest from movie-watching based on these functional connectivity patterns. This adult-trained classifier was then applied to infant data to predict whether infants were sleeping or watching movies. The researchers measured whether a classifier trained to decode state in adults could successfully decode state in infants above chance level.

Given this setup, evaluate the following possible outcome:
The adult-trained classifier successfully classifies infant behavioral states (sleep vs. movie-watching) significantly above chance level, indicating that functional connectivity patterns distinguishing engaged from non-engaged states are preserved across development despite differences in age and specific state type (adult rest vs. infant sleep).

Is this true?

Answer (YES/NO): YES